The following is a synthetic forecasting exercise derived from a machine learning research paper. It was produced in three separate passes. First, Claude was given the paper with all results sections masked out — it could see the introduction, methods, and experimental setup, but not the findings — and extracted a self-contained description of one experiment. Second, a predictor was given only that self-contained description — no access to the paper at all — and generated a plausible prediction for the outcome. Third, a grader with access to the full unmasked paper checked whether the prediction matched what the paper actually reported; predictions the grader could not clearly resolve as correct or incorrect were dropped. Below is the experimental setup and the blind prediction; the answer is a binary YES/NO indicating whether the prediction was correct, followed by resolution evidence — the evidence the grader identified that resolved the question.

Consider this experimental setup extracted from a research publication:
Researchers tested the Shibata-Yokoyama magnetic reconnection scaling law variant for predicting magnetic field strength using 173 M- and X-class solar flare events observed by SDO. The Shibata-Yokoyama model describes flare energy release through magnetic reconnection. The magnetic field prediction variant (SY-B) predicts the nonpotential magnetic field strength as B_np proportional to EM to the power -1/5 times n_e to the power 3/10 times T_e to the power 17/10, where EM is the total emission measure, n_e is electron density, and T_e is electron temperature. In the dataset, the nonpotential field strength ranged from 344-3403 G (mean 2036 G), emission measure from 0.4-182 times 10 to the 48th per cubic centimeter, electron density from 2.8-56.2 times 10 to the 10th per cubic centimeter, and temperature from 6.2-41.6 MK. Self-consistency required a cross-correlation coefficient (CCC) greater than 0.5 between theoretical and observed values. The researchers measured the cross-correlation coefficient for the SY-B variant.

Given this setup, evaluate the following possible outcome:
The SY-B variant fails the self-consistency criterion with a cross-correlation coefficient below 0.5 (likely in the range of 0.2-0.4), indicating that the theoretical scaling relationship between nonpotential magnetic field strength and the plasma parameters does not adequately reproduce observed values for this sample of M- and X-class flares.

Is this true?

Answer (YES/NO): NO